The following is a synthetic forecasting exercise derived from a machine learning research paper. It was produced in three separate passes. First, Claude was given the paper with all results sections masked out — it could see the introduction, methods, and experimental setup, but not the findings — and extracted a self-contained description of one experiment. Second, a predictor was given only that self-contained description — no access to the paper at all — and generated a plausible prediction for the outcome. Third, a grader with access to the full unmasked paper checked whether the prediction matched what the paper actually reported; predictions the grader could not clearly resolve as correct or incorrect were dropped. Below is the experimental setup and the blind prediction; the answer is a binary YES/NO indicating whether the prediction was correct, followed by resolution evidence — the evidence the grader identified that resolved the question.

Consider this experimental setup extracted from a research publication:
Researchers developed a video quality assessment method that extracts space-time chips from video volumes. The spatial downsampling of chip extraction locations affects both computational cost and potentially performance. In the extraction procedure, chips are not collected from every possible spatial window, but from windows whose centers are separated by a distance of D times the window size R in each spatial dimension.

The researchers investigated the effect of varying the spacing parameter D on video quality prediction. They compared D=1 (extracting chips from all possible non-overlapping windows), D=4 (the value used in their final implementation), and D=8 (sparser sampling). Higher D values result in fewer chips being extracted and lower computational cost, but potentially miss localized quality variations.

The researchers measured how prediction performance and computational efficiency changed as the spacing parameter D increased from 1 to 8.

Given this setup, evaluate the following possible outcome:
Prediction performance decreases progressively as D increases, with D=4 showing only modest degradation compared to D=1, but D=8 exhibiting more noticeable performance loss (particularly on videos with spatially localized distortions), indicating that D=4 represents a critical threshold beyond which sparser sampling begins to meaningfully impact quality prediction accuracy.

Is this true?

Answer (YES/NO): NO